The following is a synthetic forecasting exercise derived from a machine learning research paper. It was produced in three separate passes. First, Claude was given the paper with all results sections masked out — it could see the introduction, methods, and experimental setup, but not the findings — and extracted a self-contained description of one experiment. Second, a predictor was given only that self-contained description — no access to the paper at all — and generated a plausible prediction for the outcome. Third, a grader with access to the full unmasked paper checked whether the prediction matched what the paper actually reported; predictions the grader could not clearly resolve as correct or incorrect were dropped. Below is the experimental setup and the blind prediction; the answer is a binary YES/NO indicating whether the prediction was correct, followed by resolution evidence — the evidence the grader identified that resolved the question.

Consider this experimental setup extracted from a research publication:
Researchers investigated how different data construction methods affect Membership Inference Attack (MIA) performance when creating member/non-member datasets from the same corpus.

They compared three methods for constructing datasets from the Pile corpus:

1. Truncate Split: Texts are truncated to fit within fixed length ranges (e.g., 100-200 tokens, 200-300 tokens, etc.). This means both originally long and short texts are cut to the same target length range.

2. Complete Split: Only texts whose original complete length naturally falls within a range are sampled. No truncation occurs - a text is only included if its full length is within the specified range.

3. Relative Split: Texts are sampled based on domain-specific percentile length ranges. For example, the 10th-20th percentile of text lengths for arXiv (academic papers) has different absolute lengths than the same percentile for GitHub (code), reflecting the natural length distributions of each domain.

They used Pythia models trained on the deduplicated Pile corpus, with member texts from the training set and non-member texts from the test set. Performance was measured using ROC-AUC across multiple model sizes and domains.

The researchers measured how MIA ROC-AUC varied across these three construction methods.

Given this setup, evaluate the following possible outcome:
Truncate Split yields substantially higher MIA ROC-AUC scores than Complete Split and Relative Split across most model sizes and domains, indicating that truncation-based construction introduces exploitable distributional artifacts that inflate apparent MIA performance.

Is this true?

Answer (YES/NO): NO